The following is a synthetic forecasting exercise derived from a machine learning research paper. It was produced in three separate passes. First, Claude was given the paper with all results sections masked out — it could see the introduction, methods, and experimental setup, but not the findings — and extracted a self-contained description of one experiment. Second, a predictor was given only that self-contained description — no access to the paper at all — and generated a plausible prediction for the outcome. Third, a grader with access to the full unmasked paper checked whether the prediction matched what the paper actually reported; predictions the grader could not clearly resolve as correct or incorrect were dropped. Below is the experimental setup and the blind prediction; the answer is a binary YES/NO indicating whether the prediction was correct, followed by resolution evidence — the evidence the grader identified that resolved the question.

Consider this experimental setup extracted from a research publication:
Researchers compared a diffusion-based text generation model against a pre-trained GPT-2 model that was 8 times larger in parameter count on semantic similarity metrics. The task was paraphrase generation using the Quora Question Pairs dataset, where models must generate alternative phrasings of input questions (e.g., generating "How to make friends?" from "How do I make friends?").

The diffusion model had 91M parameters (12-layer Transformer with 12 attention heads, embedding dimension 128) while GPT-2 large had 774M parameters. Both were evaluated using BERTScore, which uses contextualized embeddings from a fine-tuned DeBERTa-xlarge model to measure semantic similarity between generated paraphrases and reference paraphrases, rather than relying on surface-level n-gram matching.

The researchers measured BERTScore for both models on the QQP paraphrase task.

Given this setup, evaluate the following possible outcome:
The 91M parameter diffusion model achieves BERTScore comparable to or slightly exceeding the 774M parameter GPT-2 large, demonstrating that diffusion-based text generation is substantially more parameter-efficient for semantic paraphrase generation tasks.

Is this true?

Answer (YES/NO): YES